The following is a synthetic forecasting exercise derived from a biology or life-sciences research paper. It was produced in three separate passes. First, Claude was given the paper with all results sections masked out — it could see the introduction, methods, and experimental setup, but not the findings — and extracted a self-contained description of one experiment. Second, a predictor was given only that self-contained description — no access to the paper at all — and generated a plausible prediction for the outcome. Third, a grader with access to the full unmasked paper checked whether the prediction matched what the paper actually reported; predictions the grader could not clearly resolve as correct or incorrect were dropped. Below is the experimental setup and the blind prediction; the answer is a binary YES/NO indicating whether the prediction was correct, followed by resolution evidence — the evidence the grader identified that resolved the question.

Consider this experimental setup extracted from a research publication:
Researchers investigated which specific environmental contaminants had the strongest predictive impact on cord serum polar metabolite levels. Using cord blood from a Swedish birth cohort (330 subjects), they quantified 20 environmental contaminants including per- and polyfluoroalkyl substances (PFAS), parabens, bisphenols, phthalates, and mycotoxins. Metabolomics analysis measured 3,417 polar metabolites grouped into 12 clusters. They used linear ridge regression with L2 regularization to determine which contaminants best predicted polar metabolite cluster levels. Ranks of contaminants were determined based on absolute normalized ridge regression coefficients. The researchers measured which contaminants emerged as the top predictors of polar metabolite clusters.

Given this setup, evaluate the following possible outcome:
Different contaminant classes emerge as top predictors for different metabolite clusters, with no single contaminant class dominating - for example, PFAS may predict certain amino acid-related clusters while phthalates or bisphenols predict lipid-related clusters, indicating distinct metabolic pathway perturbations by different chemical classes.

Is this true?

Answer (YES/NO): NO